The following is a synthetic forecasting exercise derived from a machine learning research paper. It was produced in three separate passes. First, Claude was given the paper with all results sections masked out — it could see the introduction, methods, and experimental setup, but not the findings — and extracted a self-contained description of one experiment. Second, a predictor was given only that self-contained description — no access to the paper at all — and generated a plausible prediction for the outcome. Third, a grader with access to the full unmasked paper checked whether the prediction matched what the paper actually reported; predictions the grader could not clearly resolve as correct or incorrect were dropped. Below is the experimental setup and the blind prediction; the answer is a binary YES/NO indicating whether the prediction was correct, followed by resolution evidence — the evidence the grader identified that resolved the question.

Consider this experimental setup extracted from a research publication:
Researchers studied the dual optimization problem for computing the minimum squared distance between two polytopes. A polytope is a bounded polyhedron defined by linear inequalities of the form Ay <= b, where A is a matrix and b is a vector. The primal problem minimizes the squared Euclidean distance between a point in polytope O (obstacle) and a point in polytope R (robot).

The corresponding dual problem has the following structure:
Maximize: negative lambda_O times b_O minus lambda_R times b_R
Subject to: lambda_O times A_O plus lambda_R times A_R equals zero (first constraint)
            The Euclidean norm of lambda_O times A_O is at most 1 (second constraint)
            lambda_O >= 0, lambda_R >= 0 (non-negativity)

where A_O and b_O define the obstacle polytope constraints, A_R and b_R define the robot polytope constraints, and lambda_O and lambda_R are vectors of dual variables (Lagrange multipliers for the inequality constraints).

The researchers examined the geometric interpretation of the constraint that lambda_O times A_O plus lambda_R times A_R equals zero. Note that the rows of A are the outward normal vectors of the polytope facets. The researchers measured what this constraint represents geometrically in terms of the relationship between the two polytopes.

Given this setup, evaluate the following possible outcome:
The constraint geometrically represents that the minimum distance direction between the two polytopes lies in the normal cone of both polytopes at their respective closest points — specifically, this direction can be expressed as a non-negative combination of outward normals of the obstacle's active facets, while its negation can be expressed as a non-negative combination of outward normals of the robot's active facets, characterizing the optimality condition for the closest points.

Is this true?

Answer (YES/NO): NO